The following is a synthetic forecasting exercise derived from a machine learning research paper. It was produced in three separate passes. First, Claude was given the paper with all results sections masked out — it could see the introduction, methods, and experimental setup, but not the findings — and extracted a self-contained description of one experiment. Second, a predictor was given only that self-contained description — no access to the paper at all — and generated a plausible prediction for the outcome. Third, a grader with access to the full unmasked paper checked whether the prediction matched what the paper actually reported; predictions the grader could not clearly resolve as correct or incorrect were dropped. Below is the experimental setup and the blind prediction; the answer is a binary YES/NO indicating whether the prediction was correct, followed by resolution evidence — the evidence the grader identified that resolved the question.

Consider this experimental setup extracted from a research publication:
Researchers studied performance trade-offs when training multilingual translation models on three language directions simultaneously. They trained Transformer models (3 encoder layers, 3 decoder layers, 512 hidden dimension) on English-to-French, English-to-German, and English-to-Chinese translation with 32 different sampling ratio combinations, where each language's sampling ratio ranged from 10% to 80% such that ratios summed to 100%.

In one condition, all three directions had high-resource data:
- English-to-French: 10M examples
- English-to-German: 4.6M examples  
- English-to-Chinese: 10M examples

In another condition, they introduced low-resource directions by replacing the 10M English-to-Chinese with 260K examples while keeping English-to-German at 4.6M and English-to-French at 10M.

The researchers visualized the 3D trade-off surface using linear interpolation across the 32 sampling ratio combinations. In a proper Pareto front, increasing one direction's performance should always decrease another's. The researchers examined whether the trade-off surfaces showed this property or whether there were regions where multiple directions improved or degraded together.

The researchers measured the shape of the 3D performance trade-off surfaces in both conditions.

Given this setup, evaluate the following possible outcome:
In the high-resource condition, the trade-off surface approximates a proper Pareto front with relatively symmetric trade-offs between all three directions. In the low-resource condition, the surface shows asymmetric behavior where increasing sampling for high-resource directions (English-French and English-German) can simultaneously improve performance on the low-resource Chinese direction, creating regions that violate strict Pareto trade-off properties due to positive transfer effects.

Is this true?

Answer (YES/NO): NO